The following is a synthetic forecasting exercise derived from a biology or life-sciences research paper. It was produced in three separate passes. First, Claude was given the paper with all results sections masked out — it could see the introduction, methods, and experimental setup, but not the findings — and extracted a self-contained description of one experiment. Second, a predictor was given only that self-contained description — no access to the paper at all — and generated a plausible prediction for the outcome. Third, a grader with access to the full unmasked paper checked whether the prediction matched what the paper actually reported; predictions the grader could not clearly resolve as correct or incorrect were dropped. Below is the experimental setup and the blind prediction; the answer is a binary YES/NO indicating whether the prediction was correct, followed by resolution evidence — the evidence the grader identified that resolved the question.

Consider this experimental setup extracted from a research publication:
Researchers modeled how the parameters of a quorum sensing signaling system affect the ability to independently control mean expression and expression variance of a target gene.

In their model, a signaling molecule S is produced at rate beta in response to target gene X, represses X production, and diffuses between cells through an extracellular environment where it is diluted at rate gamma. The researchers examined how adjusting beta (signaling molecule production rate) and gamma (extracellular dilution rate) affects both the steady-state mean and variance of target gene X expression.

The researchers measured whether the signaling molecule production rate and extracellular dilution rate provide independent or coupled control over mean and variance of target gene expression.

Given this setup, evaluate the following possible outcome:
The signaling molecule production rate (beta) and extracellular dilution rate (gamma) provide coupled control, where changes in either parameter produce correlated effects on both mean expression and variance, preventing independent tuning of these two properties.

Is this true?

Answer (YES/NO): NO